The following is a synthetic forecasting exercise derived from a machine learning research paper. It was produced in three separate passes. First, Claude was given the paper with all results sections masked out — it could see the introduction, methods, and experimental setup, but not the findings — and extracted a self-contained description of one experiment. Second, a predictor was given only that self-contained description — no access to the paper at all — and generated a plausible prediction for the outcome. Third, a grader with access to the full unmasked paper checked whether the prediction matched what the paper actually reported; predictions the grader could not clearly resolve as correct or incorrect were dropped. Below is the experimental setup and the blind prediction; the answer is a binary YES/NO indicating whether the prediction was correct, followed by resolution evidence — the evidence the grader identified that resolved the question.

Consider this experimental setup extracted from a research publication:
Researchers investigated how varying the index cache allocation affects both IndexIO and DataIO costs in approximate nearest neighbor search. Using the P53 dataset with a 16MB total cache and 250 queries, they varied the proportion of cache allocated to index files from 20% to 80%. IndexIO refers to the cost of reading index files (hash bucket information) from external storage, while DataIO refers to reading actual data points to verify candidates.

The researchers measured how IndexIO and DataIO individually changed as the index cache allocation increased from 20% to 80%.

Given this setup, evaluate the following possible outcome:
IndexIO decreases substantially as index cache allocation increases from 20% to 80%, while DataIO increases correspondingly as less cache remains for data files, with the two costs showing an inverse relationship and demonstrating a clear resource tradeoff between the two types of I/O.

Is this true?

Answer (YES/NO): YES